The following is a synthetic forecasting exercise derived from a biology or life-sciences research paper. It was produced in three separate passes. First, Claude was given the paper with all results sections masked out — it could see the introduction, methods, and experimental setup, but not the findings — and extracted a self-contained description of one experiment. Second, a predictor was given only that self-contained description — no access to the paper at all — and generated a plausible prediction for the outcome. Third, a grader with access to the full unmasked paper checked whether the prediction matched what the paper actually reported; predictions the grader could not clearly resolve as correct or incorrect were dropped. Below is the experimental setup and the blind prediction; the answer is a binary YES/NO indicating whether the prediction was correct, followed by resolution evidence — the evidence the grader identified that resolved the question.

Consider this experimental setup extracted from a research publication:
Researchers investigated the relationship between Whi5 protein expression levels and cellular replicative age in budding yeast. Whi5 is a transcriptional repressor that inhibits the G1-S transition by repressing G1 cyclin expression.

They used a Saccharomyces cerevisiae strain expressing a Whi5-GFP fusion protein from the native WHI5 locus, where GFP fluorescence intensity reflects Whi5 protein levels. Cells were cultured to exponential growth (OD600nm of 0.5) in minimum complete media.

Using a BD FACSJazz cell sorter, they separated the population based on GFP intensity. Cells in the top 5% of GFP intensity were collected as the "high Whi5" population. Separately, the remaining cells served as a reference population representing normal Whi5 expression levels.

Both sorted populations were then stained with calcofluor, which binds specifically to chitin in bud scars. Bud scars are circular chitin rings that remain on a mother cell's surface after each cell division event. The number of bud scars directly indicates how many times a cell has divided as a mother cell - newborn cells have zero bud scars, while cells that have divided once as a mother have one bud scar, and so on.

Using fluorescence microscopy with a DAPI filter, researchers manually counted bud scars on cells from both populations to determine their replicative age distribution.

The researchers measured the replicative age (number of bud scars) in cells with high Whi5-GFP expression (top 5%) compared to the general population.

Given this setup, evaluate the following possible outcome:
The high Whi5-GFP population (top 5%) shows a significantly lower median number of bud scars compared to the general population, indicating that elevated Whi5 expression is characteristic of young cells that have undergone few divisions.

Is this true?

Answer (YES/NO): NO